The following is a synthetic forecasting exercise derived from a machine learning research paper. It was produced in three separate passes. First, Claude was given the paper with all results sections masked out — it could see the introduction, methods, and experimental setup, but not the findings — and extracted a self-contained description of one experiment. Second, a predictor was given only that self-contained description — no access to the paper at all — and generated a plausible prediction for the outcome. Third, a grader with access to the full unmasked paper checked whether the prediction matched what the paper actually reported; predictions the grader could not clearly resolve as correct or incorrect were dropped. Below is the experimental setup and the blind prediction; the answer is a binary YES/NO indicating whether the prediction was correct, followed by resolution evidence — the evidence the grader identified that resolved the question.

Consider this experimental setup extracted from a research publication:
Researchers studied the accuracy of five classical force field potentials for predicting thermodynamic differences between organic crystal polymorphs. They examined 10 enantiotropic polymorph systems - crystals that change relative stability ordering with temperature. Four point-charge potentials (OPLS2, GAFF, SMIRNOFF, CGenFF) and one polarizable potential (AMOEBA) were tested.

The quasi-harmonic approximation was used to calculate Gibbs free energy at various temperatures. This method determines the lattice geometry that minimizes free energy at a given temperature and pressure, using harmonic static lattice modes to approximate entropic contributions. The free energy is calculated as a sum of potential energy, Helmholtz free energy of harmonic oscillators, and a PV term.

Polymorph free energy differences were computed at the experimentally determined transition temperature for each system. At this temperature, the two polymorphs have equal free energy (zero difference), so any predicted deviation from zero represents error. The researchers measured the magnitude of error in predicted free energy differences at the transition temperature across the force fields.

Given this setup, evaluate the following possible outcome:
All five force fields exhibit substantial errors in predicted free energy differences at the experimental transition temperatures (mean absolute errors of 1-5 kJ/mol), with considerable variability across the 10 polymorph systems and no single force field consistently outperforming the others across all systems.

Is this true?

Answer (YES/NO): NO